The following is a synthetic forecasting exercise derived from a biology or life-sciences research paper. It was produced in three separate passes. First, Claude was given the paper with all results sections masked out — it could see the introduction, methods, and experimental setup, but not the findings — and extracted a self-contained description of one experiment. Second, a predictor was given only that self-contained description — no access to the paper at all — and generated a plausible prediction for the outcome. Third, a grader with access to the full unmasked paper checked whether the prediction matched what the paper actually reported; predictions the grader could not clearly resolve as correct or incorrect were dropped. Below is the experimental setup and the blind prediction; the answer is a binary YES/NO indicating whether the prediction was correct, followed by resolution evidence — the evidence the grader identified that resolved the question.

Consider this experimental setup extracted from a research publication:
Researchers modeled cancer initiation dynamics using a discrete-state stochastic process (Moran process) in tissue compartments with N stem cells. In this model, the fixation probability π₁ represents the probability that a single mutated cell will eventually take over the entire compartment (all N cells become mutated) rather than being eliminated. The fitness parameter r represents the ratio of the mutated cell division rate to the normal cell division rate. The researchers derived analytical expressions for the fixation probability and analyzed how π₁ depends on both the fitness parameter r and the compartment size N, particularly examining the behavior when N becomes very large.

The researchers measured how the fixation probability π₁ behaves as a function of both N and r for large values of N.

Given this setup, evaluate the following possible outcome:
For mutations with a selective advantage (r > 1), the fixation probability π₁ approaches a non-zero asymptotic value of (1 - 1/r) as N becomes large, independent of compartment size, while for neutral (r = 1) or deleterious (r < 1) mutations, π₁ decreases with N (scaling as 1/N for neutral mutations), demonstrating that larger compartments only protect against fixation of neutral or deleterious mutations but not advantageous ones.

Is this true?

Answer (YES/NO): YES